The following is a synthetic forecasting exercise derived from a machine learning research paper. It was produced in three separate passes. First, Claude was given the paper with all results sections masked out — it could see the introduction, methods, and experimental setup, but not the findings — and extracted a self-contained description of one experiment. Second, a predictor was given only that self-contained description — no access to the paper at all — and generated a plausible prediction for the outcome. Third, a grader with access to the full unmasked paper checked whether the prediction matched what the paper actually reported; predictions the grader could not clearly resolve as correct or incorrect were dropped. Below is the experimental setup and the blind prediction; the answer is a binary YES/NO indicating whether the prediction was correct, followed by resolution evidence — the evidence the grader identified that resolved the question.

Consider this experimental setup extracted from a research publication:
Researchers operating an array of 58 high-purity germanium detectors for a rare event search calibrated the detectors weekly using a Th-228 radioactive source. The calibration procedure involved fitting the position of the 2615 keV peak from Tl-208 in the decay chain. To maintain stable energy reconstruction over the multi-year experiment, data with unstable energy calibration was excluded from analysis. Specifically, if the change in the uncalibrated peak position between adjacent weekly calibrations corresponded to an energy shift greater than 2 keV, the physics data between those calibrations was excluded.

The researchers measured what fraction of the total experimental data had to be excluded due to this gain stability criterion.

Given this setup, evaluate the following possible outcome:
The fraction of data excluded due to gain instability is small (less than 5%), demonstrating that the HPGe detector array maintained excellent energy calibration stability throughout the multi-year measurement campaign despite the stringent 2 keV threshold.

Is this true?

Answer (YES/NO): YES